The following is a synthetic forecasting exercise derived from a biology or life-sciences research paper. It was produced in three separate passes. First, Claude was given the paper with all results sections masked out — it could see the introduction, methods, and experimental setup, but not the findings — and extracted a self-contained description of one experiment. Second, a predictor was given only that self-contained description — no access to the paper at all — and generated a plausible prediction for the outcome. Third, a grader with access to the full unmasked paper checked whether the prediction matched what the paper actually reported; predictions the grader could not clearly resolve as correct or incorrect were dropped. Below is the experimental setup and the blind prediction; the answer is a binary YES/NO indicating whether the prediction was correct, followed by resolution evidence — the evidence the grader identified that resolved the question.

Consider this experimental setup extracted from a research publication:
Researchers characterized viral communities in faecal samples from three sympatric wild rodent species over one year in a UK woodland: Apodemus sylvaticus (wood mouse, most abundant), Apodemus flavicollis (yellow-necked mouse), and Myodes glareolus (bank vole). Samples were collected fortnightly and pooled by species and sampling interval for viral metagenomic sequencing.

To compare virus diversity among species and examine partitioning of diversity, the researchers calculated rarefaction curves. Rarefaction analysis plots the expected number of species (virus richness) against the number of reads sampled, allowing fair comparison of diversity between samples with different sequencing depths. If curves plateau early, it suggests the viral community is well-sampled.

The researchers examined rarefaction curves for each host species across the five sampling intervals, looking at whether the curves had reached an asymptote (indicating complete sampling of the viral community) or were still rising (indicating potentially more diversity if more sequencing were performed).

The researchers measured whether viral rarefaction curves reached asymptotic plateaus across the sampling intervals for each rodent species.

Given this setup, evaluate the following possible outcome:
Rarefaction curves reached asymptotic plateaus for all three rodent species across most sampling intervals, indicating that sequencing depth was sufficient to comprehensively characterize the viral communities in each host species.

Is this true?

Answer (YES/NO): NO